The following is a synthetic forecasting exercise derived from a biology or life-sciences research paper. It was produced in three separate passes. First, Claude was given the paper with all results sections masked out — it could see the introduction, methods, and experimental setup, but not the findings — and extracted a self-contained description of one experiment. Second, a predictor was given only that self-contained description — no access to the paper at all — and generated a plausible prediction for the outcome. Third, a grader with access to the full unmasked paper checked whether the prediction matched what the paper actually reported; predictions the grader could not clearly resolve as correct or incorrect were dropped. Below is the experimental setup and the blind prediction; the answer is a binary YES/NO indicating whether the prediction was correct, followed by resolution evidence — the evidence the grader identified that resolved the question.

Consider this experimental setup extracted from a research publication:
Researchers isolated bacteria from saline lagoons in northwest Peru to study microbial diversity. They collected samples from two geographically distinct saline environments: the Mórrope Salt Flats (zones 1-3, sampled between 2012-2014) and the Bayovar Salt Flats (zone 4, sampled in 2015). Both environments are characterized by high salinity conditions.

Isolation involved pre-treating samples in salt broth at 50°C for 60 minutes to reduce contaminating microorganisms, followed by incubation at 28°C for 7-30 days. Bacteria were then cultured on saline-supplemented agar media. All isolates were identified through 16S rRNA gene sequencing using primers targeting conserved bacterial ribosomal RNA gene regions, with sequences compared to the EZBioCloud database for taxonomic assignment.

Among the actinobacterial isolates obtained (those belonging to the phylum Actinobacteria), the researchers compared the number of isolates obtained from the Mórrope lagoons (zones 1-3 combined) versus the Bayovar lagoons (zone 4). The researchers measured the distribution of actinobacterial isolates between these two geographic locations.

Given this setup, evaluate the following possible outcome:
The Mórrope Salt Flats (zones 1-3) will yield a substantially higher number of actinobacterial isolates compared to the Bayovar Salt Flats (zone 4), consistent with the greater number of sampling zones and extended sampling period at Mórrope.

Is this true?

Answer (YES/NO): NO